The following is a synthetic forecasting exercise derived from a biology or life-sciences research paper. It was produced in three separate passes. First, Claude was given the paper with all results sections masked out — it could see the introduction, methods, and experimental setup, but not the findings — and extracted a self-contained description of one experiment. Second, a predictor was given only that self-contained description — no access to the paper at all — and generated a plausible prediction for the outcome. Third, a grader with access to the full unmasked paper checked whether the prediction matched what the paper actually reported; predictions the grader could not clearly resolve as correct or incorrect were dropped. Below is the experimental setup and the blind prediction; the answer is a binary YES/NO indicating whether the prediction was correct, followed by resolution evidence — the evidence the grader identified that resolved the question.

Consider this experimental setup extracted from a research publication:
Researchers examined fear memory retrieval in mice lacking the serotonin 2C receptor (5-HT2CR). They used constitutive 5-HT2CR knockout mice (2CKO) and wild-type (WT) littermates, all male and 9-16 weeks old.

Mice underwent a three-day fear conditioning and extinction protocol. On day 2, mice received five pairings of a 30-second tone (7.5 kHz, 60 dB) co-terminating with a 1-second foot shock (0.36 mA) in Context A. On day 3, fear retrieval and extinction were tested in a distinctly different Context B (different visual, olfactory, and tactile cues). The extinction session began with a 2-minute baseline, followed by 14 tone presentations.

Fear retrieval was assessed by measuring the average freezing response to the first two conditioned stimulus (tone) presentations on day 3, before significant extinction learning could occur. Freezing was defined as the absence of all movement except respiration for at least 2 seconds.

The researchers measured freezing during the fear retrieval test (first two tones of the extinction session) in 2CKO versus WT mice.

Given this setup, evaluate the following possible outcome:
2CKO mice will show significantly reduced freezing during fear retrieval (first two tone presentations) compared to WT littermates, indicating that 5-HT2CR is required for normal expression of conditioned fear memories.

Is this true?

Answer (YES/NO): NO